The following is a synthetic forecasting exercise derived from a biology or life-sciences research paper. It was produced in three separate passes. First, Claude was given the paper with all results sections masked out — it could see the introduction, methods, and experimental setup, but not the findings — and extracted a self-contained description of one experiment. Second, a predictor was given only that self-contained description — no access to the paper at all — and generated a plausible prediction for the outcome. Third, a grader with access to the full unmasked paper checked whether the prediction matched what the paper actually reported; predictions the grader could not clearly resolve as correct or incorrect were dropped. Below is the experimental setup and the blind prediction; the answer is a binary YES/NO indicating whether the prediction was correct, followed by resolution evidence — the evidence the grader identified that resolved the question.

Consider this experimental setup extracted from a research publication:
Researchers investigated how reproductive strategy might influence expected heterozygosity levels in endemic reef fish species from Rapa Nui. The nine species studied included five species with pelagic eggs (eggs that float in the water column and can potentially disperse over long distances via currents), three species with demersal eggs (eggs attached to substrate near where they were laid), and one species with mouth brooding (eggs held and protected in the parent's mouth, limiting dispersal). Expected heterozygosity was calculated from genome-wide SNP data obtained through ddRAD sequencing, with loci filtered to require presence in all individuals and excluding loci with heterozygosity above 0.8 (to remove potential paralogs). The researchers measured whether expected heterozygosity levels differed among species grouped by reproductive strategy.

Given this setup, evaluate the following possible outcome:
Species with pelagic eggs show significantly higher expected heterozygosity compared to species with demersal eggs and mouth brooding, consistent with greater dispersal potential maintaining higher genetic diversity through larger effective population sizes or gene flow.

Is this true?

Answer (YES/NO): NO